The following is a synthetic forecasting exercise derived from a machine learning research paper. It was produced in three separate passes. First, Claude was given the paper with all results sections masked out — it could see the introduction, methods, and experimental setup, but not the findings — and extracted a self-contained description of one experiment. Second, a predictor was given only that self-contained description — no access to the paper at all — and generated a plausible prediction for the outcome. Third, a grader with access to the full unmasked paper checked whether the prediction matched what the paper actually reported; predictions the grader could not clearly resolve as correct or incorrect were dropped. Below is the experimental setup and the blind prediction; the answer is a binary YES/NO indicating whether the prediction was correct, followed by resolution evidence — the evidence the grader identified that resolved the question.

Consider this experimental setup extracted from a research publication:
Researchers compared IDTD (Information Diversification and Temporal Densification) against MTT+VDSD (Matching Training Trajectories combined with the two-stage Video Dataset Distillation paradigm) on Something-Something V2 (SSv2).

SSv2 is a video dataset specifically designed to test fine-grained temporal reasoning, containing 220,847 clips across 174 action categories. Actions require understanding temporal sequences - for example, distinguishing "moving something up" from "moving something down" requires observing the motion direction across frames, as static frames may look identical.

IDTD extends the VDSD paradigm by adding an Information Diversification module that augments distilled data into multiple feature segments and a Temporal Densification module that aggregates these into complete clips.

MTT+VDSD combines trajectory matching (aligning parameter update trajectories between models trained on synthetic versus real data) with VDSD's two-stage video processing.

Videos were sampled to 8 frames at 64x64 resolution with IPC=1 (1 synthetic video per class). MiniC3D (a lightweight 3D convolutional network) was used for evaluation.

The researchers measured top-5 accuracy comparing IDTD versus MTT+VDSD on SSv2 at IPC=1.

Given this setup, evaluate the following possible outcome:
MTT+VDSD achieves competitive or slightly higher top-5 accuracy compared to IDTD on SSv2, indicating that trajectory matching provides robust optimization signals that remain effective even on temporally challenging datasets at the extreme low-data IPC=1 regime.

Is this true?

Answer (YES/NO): NO